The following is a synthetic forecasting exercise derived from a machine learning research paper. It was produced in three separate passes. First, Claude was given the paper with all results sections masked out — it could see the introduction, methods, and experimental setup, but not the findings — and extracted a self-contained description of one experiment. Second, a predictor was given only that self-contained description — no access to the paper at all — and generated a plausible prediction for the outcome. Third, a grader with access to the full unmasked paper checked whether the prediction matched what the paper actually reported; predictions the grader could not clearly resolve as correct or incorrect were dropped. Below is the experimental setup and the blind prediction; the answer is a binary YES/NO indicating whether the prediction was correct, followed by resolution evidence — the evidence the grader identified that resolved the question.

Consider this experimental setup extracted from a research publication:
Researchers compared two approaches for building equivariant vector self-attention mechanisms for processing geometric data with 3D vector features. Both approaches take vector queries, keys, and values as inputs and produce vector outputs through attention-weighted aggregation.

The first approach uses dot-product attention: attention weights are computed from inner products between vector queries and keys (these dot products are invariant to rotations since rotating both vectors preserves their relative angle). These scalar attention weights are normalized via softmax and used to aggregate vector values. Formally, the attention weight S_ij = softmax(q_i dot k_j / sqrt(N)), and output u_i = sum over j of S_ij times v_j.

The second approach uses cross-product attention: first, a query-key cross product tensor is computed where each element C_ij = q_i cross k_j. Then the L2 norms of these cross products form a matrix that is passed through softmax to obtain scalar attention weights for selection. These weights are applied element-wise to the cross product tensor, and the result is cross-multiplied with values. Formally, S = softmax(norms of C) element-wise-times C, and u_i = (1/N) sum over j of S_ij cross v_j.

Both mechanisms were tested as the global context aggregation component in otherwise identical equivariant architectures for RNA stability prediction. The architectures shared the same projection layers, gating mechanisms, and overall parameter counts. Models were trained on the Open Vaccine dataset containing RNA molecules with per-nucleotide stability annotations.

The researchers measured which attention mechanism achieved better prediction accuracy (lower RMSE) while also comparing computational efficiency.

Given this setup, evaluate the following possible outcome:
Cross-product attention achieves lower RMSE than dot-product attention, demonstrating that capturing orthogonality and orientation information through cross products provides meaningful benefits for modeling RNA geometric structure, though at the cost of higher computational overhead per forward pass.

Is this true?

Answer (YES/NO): NO